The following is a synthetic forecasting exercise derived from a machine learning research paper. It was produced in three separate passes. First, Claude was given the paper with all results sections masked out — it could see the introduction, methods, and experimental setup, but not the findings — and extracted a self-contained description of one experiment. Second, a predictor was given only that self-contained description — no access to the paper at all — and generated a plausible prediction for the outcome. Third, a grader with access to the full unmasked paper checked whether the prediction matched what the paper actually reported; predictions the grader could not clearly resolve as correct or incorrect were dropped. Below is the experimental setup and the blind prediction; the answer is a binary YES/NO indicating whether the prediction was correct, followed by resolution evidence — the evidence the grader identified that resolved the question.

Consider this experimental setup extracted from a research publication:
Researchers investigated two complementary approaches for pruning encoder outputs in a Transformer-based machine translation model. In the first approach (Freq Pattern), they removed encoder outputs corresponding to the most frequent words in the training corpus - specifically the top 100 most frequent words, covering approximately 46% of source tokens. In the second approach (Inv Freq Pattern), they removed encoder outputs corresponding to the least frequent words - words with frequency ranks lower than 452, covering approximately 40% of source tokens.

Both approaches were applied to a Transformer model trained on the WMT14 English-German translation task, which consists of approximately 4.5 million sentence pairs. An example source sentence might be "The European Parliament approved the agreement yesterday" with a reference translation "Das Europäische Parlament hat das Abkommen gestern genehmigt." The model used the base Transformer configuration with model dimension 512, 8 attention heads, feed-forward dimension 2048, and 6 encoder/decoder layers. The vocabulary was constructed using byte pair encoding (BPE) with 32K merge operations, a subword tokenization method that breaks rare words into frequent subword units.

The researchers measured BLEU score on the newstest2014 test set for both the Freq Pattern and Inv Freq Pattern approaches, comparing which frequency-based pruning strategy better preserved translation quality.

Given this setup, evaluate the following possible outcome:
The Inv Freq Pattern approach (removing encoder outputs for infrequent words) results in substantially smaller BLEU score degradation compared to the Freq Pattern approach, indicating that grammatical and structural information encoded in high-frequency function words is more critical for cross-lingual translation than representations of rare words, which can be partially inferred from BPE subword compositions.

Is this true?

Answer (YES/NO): NO